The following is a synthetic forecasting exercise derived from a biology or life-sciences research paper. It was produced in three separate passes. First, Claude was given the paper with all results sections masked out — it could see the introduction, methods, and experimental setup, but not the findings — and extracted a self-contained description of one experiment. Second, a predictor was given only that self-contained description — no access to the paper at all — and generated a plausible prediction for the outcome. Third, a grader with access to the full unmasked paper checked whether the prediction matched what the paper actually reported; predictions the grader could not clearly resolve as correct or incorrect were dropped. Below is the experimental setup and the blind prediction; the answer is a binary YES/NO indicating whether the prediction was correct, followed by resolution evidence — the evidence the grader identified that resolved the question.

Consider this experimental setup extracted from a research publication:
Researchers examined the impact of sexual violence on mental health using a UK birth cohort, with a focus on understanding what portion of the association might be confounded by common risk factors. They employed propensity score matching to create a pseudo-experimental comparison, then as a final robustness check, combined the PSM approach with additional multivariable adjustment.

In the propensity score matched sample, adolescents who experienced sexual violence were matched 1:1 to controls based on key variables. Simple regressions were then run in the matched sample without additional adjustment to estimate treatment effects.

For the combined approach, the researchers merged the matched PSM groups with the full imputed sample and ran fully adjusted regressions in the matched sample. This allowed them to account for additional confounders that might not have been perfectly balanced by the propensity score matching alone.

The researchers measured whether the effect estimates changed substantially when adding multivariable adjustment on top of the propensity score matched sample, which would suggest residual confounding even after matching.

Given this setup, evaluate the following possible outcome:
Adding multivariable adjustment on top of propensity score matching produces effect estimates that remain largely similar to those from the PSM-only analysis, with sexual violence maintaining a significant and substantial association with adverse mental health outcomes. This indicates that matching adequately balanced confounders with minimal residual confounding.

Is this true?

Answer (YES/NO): YES